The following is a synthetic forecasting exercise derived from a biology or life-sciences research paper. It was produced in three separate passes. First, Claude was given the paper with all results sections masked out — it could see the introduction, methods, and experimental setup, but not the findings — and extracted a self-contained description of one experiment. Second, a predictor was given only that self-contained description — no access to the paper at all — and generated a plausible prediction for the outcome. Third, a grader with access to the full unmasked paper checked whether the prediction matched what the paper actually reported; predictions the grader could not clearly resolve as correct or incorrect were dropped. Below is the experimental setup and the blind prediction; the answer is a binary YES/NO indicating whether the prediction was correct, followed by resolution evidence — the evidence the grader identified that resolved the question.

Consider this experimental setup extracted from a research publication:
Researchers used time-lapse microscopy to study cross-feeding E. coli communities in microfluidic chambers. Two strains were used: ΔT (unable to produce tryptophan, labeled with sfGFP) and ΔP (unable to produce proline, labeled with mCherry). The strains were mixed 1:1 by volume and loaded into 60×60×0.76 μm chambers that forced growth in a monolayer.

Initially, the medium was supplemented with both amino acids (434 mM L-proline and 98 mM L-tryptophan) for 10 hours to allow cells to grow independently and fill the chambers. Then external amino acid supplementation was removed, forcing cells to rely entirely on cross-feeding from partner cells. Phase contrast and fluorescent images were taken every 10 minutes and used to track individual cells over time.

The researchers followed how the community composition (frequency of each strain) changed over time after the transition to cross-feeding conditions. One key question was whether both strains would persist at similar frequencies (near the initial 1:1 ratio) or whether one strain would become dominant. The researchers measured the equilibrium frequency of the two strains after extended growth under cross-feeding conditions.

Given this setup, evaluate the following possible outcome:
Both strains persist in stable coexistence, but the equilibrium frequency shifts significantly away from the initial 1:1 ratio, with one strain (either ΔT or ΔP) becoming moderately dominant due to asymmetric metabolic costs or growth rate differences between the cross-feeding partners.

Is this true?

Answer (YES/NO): YES